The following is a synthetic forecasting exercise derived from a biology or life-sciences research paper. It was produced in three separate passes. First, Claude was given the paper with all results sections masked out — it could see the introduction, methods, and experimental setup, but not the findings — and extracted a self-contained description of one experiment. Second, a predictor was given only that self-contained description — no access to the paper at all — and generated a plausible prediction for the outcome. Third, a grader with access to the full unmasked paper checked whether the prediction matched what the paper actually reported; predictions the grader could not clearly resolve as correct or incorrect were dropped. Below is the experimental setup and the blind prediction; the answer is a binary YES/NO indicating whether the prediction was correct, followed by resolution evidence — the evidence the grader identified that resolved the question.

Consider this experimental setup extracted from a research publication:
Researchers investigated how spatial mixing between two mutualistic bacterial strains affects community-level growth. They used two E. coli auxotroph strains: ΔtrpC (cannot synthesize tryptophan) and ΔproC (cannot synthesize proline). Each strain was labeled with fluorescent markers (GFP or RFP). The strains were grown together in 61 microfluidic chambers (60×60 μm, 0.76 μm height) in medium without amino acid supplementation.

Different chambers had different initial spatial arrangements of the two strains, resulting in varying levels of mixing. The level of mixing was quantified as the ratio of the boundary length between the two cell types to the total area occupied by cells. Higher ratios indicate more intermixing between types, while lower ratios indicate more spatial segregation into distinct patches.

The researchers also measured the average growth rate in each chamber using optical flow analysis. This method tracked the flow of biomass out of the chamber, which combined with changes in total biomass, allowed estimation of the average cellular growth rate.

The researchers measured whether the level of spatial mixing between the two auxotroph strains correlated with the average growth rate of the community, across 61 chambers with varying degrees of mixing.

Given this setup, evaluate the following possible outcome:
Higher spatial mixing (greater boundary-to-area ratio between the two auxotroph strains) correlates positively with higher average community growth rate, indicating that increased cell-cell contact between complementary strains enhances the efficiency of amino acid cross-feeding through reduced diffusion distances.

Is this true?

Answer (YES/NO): YES